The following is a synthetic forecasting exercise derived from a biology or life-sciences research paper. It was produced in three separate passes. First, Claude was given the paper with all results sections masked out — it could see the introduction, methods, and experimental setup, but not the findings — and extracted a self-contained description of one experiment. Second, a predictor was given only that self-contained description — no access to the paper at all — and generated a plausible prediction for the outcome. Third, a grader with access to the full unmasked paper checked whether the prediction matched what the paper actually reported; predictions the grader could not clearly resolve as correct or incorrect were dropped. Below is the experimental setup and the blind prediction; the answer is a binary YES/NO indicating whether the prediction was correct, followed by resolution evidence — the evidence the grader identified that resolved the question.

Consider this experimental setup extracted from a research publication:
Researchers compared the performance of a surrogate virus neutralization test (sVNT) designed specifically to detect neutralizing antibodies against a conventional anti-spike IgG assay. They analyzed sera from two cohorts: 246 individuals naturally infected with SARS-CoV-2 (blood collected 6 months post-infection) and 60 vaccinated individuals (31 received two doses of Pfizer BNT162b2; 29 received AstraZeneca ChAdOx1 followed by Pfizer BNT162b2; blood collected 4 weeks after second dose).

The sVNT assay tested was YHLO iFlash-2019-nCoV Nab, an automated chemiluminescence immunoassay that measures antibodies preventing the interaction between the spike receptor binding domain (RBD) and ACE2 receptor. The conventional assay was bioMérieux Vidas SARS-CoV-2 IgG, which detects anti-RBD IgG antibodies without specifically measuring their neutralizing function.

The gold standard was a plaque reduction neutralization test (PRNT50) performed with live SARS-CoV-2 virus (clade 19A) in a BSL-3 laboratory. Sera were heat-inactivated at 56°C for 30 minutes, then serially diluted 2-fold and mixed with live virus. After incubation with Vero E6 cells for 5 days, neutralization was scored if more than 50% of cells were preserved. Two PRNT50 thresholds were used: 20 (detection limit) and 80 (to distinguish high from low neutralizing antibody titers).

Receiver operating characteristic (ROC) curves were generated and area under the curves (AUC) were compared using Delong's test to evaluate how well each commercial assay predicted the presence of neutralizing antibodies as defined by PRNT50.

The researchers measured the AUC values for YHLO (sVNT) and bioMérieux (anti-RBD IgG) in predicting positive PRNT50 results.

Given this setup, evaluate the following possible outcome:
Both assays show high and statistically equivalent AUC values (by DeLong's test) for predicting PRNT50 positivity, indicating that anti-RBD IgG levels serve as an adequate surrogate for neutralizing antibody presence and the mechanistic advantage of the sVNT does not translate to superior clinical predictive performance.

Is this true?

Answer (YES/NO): YES